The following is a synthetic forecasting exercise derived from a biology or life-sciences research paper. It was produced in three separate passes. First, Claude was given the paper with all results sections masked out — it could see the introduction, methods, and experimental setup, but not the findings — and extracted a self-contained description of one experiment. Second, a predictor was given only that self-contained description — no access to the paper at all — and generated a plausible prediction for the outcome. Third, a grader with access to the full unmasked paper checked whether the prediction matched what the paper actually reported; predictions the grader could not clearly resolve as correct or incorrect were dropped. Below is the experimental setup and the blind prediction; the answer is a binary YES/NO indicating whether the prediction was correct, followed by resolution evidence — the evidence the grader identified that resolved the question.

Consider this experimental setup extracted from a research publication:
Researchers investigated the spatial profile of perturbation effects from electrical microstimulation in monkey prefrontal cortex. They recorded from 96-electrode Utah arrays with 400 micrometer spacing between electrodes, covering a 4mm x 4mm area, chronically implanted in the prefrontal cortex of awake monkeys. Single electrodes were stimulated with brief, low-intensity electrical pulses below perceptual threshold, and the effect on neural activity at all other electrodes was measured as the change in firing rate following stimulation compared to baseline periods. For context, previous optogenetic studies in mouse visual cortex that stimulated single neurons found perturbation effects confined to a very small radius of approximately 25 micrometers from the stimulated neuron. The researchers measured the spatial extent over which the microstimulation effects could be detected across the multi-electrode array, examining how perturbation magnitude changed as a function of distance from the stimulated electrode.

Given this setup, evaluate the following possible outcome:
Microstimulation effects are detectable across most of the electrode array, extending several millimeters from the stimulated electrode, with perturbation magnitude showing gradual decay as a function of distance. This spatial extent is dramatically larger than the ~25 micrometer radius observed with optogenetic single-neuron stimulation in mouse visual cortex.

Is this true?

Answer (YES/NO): YES